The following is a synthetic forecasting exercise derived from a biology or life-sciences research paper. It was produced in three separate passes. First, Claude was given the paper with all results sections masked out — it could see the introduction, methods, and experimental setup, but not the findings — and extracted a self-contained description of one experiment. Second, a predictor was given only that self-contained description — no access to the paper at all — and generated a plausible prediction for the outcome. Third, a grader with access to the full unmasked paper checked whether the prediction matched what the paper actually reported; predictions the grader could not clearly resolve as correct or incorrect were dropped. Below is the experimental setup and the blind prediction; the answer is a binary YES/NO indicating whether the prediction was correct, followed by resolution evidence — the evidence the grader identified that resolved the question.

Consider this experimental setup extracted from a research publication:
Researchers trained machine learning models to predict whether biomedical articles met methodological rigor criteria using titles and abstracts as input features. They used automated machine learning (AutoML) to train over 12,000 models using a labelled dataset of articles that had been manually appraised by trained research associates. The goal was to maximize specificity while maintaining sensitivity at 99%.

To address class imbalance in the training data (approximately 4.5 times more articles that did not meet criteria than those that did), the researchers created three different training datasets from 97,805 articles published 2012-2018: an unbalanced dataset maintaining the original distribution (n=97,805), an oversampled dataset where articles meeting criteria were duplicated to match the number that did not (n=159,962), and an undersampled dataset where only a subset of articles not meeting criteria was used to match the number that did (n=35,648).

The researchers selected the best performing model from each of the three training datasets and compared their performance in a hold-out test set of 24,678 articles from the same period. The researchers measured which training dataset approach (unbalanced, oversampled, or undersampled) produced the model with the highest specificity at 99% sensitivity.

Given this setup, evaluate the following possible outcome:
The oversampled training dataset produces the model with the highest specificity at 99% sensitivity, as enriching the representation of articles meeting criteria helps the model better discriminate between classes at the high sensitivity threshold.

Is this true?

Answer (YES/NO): YES